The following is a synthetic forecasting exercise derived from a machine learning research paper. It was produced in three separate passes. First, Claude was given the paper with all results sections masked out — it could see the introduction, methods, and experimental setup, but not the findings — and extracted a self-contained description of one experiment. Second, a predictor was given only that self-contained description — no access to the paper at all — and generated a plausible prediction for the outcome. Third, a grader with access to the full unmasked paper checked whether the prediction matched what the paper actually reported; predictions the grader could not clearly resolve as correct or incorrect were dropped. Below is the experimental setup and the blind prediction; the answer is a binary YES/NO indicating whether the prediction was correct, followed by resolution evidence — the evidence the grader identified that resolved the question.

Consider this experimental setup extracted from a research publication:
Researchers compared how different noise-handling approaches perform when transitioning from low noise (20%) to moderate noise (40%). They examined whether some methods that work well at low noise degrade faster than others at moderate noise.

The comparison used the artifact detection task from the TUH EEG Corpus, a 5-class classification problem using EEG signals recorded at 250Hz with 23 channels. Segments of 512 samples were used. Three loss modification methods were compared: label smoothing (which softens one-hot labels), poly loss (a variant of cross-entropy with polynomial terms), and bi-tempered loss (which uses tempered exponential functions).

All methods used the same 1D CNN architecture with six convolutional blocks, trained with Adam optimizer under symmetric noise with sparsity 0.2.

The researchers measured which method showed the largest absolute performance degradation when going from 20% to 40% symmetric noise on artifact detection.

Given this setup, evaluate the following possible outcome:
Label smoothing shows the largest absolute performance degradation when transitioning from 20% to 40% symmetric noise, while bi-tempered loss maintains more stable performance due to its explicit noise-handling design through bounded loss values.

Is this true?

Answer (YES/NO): NO